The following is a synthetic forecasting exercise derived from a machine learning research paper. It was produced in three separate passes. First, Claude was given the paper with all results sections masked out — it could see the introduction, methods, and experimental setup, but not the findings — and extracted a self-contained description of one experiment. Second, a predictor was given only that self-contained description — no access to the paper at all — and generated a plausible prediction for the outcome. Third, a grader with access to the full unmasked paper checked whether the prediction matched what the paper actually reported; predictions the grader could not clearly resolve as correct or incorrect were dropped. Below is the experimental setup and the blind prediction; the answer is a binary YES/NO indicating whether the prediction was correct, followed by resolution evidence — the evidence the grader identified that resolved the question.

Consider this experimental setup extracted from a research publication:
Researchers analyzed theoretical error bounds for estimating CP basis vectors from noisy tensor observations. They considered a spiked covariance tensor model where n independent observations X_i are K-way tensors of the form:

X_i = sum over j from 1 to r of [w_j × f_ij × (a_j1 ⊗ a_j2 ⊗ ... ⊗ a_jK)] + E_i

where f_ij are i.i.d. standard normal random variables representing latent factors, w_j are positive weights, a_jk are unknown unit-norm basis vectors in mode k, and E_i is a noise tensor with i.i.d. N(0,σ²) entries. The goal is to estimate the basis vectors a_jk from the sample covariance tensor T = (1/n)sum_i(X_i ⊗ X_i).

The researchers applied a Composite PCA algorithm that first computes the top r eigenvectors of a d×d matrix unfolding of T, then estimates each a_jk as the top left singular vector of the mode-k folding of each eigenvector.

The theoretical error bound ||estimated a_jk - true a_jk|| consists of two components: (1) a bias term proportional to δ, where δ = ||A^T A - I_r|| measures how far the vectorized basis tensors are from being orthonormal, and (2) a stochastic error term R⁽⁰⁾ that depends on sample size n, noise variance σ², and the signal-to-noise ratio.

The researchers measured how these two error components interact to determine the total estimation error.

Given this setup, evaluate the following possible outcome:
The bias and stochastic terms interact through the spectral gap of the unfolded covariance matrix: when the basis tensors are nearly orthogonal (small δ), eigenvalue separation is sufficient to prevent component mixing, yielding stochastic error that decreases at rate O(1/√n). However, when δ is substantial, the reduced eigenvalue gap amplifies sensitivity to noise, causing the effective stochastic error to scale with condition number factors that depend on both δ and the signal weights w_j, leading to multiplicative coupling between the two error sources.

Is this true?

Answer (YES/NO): NO